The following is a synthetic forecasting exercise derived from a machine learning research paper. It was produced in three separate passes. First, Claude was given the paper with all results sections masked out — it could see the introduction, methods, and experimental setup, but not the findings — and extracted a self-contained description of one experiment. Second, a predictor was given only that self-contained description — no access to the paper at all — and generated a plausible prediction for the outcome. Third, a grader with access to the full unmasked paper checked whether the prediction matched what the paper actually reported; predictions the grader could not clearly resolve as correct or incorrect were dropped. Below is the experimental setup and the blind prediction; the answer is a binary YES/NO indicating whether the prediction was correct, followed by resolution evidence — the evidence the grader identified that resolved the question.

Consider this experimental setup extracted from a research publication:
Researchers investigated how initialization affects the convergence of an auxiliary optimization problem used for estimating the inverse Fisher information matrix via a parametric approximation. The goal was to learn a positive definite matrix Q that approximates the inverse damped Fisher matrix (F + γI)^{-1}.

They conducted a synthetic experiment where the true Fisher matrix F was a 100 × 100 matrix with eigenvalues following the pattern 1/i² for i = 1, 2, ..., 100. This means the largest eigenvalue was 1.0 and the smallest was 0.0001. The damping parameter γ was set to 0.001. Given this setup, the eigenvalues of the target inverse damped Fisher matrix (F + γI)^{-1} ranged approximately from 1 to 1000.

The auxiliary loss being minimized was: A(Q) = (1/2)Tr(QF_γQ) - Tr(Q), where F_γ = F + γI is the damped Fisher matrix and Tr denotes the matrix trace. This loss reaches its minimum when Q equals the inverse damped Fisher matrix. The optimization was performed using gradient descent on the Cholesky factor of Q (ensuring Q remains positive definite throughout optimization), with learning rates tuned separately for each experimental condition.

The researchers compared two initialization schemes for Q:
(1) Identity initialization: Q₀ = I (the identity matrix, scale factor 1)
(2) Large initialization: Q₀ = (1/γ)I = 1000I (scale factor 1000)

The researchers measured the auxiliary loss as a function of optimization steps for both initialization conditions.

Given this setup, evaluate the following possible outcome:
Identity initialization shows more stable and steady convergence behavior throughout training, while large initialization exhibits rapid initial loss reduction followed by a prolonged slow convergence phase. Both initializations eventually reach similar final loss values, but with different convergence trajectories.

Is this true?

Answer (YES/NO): NO